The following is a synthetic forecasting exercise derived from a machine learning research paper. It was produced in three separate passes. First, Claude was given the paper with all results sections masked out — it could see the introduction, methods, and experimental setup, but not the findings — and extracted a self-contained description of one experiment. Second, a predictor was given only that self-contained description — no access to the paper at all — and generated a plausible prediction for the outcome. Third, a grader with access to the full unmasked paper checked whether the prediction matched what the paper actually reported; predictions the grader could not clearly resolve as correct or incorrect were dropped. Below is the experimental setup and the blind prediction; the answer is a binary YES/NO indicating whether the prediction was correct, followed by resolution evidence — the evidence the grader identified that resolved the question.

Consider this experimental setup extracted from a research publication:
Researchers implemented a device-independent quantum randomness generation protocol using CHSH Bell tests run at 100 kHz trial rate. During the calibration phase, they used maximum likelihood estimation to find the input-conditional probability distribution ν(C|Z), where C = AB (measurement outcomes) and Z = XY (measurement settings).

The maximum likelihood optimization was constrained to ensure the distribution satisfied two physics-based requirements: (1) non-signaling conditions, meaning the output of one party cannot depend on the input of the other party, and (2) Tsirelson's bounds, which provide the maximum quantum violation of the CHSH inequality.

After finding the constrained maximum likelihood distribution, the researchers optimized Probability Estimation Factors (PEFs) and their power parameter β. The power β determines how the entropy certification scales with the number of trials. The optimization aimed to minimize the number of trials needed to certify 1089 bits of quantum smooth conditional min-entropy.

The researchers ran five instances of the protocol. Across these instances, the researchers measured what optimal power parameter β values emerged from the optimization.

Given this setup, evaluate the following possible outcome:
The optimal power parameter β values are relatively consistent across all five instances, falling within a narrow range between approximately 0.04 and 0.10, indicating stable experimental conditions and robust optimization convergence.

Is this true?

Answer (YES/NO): NO